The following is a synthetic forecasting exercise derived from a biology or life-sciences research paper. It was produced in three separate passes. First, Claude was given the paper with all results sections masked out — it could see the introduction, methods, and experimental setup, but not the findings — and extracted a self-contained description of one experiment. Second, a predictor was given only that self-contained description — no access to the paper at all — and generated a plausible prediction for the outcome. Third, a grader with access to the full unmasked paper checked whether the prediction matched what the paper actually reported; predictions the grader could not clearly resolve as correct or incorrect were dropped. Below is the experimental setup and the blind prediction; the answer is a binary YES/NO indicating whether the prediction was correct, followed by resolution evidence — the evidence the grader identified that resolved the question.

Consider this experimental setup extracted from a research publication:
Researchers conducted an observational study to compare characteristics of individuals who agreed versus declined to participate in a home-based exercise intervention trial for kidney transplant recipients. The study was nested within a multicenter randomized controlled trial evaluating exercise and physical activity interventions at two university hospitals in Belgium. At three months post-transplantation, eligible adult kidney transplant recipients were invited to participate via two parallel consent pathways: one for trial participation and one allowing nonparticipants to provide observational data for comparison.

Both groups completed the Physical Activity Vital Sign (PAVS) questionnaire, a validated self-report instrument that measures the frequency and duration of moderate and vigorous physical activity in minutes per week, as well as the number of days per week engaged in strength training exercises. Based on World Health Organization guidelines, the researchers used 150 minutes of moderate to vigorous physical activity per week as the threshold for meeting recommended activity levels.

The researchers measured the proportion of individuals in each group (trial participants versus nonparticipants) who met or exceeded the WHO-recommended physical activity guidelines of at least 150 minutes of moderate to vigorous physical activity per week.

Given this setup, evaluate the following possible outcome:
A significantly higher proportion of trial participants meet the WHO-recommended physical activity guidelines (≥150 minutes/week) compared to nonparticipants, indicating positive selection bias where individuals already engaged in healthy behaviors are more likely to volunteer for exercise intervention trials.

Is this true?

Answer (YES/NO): NO